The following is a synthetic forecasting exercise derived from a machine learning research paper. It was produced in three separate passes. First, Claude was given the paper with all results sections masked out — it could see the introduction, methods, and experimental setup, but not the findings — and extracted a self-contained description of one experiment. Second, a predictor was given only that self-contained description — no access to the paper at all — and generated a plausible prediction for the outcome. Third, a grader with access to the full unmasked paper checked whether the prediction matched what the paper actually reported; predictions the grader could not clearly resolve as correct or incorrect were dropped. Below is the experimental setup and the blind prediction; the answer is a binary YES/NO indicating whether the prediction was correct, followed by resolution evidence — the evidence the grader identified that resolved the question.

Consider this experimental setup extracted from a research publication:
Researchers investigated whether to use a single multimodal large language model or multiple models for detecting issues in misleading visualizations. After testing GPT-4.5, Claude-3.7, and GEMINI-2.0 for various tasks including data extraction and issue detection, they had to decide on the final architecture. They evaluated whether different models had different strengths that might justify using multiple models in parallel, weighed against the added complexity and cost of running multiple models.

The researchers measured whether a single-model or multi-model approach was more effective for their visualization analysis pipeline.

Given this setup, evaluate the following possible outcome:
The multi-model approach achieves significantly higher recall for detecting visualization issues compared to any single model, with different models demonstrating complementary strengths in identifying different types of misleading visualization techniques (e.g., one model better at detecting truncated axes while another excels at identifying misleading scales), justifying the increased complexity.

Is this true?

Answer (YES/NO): NO